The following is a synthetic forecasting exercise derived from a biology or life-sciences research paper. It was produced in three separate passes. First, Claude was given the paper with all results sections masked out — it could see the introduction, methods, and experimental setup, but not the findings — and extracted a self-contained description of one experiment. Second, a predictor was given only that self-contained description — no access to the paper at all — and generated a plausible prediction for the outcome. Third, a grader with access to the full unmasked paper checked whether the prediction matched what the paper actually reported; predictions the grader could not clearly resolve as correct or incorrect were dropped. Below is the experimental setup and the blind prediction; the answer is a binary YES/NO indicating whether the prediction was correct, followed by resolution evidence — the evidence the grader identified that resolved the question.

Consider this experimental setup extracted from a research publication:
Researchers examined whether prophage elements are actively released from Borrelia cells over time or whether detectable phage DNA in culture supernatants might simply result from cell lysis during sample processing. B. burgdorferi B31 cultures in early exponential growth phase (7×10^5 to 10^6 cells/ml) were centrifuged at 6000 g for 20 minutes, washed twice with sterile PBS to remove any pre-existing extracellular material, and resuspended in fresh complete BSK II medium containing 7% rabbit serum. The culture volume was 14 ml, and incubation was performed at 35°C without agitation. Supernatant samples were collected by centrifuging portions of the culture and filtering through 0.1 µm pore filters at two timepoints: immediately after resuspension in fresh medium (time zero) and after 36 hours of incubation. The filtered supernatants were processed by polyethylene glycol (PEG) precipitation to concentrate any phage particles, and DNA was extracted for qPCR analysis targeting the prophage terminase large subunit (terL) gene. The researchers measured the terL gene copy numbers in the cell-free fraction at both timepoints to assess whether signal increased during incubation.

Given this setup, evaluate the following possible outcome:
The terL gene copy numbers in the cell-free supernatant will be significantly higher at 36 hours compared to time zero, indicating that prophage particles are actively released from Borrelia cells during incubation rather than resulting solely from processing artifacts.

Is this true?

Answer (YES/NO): YES